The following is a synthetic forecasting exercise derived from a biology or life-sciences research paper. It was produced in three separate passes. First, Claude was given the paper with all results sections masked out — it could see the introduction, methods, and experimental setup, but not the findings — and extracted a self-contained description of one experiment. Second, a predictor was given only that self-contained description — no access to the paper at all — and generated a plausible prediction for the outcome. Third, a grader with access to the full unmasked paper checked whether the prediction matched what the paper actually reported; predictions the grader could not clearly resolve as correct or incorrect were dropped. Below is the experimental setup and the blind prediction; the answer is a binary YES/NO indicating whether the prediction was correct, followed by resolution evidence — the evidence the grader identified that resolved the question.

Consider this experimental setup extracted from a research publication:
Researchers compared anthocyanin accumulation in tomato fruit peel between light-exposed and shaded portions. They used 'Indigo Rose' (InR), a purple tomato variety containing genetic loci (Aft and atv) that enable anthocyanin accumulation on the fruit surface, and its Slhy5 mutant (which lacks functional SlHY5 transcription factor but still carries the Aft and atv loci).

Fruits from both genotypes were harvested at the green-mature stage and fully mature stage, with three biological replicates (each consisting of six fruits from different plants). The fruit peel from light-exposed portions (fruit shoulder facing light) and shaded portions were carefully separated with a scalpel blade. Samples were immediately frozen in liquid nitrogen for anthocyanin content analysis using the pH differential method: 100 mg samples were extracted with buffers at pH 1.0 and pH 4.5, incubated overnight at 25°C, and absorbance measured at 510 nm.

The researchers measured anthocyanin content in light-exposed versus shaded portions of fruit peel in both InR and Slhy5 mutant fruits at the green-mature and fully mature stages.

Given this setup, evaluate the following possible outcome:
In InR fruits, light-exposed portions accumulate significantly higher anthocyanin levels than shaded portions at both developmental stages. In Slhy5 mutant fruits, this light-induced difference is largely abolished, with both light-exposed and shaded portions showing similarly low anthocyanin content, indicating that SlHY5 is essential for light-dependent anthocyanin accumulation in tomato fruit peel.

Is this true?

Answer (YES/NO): NO